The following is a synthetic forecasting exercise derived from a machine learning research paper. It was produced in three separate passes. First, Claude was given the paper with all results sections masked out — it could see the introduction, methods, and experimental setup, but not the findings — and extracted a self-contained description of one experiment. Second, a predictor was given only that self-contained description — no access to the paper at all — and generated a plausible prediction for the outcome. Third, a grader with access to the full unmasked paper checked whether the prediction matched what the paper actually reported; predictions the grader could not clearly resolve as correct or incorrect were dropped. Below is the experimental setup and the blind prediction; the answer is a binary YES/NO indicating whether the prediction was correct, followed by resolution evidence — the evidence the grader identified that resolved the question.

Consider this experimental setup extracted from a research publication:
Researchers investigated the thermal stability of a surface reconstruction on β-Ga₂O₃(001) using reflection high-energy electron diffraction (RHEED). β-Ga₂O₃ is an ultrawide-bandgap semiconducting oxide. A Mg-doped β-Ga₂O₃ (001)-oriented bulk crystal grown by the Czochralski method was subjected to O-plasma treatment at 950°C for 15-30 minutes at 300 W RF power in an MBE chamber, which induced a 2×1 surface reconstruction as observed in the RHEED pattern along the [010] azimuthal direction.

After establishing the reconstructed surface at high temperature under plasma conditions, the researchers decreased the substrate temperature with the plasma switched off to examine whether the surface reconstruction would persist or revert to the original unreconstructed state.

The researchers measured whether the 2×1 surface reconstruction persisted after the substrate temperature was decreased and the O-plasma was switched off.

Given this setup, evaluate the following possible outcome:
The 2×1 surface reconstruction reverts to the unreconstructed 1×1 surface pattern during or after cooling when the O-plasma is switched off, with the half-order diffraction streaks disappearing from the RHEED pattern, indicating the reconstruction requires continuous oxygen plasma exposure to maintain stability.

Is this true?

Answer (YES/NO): NO